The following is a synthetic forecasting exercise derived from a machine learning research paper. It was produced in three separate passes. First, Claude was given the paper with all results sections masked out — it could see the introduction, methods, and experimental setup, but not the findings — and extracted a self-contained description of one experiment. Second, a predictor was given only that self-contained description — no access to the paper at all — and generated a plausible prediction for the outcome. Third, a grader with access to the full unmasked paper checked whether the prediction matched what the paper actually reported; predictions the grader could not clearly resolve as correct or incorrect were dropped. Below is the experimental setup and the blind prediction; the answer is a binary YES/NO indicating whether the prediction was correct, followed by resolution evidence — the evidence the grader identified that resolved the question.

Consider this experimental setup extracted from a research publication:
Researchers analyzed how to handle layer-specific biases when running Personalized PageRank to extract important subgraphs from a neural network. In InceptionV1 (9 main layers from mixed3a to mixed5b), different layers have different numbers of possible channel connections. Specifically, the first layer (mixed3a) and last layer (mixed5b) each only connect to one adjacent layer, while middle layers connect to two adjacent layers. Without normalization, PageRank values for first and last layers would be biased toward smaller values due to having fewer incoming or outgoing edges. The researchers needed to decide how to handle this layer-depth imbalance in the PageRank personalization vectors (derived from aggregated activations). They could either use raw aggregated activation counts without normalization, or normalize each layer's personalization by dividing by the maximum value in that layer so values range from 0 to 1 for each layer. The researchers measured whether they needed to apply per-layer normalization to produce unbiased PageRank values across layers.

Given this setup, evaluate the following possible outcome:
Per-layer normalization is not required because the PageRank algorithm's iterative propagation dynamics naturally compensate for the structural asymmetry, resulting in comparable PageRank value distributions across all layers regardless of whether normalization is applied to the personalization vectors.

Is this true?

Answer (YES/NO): NO